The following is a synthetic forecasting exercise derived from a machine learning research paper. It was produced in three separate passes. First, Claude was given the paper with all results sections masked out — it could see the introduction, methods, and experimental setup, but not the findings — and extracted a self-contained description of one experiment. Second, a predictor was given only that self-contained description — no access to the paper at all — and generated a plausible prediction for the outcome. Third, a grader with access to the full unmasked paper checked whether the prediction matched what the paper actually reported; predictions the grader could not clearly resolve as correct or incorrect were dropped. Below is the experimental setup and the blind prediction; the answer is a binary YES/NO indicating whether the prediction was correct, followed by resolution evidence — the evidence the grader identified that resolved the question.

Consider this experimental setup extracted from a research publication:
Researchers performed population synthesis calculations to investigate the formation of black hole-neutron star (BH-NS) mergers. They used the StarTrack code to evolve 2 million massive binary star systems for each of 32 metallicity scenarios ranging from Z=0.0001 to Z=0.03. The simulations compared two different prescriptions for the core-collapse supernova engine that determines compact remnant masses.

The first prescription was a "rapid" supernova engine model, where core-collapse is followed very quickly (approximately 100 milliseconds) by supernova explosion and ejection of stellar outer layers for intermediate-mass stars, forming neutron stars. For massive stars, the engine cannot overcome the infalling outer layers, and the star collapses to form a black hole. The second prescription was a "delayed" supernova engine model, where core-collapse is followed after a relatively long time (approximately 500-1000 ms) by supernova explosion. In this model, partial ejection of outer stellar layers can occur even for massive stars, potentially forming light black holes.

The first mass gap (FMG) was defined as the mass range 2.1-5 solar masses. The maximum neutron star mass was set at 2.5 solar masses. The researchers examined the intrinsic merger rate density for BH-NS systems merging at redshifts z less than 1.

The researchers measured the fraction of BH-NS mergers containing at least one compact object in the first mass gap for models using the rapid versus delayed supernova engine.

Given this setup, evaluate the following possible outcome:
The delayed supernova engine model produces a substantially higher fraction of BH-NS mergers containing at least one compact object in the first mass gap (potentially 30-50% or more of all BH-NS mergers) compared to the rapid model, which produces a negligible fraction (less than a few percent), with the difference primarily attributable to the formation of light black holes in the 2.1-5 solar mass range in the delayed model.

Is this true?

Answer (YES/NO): NO